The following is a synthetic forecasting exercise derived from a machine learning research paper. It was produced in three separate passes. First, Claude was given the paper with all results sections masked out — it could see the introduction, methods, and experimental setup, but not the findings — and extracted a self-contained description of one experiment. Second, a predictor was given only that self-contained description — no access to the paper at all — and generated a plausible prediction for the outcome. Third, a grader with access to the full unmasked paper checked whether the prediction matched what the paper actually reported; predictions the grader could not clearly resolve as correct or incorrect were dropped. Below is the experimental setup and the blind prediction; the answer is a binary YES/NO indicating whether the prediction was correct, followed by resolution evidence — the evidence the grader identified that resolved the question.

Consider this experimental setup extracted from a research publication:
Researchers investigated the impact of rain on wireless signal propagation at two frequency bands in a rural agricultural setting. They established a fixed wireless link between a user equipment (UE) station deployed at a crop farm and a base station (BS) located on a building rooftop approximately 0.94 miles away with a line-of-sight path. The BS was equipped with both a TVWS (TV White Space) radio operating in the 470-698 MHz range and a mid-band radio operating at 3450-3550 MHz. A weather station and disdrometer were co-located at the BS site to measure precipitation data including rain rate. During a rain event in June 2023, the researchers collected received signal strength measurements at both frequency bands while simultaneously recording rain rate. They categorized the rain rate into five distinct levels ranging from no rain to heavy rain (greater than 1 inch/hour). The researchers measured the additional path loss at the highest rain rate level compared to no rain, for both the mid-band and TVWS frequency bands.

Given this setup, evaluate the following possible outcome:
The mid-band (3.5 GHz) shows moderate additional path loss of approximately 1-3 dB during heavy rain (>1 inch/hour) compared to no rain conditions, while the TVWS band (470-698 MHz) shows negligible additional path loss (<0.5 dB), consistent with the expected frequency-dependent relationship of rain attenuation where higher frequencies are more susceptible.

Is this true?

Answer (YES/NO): NO